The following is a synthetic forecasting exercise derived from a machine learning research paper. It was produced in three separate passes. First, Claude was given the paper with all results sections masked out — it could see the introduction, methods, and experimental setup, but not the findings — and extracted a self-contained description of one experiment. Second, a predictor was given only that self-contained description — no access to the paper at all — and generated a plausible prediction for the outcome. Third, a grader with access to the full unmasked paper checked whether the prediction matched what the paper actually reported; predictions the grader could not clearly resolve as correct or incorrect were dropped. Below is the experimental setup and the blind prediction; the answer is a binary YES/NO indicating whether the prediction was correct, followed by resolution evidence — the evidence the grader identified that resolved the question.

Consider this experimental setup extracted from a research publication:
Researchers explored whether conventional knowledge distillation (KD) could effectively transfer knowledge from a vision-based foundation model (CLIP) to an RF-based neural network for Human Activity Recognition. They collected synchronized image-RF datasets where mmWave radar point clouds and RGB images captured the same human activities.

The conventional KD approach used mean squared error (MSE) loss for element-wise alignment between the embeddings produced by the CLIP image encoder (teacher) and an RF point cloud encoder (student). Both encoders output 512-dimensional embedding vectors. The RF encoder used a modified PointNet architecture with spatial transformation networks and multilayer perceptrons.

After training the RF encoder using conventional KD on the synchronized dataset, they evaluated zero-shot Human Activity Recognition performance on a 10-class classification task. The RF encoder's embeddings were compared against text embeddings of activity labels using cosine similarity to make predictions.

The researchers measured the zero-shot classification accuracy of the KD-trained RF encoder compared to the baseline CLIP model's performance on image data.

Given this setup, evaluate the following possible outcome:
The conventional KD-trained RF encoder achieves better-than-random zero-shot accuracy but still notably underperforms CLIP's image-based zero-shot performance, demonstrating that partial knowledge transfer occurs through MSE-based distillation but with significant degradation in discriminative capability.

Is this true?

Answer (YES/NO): YES